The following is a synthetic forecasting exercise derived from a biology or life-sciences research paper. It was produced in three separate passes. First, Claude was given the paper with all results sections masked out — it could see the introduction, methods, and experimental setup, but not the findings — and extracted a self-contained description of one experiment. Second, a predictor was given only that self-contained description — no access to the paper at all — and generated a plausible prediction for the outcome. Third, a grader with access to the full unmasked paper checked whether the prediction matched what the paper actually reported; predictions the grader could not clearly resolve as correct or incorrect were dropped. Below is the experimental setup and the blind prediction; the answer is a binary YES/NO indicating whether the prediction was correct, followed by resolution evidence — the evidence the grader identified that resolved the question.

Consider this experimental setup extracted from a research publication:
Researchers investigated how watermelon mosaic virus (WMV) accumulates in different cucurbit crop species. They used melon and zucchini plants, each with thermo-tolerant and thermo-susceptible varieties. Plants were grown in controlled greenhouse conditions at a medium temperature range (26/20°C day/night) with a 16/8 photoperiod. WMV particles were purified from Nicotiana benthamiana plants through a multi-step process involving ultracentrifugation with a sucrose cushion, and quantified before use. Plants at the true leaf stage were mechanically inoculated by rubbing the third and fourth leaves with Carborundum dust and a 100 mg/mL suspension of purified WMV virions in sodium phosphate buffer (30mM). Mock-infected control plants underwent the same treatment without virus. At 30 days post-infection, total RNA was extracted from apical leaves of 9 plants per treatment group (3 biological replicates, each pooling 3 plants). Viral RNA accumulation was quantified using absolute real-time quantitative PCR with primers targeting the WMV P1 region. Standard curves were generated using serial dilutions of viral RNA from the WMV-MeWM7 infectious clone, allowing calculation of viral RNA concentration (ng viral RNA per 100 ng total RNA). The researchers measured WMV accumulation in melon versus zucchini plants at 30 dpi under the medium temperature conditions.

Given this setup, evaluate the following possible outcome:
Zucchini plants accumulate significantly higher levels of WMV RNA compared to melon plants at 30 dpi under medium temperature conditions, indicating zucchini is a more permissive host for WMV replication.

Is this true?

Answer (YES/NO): YES